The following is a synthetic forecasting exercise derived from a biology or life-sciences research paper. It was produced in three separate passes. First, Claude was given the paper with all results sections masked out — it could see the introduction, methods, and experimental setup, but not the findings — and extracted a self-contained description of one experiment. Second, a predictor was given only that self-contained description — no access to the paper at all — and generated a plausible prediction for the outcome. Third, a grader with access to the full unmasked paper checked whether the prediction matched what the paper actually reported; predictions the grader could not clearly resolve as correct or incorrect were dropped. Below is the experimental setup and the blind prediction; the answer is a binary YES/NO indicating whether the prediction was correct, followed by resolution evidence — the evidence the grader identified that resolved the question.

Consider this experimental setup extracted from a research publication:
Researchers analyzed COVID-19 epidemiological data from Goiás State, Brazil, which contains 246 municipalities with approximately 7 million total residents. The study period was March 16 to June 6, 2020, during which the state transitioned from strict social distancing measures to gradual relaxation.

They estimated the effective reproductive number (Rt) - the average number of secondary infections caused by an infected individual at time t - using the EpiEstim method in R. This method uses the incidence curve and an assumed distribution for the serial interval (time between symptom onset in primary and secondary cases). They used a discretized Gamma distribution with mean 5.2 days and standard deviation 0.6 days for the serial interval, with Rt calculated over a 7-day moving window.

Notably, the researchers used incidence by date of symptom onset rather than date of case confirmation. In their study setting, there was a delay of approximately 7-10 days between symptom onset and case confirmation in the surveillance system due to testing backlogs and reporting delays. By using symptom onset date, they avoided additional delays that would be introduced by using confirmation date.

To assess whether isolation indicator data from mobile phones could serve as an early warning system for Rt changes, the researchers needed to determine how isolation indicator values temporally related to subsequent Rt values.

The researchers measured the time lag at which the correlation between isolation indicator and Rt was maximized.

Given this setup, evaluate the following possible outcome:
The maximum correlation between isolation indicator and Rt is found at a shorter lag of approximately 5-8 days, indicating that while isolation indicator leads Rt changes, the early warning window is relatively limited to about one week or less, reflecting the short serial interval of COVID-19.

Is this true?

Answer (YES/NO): YES